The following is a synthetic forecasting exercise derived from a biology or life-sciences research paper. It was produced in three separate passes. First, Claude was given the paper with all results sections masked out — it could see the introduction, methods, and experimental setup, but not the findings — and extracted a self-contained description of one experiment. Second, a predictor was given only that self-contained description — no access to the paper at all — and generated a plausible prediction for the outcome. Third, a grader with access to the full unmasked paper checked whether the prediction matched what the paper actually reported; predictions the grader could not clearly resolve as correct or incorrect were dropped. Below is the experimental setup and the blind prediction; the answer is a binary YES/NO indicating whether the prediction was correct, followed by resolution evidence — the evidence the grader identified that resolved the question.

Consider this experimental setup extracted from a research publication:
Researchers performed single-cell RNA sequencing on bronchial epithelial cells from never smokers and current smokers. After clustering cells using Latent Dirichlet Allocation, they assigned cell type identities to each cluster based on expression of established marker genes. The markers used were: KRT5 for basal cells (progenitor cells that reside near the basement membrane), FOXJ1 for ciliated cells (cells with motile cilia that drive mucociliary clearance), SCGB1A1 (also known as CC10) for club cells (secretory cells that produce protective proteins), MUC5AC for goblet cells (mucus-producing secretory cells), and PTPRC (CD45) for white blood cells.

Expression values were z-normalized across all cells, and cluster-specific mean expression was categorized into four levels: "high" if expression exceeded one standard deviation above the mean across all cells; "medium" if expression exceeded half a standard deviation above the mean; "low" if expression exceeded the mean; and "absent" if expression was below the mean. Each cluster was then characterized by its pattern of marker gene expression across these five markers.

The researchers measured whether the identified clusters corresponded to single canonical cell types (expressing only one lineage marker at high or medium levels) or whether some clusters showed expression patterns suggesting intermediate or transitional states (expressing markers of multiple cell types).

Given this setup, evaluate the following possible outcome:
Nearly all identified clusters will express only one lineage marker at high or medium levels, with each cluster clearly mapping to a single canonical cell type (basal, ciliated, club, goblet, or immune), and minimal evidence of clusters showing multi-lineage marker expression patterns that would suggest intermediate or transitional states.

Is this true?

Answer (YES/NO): NO